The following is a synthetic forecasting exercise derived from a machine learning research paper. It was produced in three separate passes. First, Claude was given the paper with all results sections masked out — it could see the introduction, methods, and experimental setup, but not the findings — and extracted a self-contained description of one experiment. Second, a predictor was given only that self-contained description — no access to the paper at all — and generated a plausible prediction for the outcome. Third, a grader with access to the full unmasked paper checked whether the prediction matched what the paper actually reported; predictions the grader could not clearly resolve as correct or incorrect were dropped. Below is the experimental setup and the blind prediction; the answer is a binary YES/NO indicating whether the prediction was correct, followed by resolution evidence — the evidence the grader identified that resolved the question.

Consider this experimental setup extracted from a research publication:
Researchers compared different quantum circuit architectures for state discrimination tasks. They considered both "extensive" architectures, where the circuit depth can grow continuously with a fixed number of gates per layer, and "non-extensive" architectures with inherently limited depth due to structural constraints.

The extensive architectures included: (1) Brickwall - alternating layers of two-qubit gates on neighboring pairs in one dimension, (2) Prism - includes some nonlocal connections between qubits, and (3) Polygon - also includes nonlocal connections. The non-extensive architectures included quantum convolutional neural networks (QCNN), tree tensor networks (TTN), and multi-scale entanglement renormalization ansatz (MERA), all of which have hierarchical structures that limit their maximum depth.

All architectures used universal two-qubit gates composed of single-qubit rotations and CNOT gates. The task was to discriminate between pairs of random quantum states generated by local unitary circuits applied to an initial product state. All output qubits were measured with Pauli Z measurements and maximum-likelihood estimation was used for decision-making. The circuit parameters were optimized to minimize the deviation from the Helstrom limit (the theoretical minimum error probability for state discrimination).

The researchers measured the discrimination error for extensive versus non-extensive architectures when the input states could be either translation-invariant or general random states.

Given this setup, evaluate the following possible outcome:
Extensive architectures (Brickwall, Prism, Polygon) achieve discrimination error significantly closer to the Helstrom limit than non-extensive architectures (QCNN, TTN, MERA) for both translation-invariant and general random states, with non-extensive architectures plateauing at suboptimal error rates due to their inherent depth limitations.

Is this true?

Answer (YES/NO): YES